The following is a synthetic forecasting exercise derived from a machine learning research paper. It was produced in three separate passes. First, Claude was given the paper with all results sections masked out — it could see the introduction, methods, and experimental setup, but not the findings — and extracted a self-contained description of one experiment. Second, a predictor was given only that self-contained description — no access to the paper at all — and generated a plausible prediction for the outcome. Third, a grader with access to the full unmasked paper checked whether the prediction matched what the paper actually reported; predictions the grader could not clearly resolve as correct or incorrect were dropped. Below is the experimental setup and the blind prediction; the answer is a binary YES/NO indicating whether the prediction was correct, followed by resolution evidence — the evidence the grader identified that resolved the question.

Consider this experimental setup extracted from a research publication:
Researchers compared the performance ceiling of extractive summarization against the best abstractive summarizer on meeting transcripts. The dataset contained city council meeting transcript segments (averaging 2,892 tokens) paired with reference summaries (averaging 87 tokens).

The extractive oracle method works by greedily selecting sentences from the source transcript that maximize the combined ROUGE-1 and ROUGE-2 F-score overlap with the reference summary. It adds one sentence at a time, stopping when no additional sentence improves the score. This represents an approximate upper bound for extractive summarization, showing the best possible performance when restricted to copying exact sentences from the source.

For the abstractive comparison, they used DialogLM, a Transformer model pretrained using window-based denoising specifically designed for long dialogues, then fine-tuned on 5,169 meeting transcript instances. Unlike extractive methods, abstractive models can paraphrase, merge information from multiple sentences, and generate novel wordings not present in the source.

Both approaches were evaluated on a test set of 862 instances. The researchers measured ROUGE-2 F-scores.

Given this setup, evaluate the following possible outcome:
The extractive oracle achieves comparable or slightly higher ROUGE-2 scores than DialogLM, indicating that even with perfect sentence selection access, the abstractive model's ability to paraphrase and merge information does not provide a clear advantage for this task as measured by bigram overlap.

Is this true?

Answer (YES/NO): NO